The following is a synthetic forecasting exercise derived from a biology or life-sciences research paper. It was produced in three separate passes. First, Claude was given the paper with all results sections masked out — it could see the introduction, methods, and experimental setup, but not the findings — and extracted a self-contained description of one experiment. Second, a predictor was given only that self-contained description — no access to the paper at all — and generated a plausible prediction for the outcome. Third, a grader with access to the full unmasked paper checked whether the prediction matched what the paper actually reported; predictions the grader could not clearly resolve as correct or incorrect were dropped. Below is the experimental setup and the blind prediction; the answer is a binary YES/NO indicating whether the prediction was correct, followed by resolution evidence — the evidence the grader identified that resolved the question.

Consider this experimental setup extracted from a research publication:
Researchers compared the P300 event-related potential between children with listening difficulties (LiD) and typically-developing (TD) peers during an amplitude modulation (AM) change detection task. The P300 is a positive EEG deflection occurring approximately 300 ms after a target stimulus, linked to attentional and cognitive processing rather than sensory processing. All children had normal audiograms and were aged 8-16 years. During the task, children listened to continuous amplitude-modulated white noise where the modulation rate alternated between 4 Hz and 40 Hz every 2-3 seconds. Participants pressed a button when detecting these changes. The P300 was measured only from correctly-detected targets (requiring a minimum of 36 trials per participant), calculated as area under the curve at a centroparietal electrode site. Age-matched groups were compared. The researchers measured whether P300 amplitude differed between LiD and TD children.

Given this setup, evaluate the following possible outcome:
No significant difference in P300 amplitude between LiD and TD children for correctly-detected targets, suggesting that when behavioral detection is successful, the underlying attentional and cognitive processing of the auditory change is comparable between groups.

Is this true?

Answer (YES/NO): YES